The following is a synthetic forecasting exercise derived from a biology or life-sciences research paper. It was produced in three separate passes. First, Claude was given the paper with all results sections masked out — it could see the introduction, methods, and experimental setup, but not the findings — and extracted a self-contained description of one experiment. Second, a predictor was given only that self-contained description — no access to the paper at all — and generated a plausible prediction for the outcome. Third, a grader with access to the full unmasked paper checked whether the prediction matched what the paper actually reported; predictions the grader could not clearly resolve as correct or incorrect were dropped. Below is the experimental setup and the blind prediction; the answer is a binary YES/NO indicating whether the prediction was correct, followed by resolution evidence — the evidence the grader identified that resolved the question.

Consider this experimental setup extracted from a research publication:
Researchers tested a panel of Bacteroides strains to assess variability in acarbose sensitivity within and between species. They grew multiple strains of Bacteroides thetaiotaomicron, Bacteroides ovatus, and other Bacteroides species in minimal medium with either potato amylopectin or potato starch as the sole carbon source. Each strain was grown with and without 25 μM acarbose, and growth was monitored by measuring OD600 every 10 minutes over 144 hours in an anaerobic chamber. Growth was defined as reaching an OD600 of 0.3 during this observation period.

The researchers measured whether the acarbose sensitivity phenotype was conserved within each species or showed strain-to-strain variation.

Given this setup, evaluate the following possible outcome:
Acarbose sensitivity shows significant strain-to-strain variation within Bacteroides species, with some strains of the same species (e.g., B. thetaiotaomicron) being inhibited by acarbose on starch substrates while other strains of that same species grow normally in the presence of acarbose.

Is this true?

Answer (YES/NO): NO